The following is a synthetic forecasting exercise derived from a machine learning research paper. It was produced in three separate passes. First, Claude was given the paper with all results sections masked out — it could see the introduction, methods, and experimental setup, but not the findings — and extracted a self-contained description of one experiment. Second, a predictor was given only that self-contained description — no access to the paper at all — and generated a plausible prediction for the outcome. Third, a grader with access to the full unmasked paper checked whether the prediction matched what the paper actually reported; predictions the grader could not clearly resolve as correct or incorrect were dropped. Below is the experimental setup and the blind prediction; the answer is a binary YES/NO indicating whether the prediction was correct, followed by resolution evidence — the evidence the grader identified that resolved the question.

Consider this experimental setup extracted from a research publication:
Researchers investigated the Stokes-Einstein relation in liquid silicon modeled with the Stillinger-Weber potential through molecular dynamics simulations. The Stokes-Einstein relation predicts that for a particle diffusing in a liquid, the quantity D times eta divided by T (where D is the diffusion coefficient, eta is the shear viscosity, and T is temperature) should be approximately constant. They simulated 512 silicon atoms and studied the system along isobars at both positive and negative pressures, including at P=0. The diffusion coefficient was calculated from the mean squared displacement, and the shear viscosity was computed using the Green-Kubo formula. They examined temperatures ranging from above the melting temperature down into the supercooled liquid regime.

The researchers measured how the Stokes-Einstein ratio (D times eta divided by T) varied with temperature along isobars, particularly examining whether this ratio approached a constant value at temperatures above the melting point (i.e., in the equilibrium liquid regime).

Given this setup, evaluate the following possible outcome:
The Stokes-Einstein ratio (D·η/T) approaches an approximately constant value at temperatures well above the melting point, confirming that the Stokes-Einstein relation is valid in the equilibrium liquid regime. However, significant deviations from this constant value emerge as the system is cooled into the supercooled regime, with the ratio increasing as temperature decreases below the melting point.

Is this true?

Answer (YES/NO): NO